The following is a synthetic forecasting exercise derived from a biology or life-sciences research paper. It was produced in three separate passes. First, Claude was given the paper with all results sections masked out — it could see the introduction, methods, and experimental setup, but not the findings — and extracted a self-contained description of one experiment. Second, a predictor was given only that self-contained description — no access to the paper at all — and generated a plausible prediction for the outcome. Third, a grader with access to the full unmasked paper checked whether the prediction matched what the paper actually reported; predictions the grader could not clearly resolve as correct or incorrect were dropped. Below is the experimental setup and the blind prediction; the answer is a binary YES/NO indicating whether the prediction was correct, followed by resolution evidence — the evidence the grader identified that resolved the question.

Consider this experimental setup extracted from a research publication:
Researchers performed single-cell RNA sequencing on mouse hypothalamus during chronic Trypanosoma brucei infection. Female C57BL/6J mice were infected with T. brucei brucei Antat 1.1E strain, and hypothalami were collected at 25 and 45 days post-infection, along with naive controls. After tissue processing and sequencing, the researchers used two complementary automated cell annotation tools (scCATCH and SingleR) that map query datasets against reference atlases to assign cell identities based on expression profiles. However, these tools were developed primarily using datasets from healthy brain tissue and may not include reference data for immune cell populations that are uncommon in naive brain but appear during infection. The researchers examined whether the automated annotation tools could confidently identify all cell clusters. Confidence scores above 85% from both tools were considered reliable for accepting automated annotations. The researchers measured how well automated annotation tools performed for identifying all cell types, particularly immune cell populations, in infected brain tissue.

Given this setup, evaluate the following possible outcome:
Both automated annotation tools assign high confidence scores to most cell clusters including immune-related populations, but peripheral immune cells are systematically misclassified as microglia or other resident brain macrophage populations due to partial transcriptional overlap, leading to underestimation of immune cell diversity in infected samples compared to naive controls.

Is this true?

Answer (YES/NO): NO